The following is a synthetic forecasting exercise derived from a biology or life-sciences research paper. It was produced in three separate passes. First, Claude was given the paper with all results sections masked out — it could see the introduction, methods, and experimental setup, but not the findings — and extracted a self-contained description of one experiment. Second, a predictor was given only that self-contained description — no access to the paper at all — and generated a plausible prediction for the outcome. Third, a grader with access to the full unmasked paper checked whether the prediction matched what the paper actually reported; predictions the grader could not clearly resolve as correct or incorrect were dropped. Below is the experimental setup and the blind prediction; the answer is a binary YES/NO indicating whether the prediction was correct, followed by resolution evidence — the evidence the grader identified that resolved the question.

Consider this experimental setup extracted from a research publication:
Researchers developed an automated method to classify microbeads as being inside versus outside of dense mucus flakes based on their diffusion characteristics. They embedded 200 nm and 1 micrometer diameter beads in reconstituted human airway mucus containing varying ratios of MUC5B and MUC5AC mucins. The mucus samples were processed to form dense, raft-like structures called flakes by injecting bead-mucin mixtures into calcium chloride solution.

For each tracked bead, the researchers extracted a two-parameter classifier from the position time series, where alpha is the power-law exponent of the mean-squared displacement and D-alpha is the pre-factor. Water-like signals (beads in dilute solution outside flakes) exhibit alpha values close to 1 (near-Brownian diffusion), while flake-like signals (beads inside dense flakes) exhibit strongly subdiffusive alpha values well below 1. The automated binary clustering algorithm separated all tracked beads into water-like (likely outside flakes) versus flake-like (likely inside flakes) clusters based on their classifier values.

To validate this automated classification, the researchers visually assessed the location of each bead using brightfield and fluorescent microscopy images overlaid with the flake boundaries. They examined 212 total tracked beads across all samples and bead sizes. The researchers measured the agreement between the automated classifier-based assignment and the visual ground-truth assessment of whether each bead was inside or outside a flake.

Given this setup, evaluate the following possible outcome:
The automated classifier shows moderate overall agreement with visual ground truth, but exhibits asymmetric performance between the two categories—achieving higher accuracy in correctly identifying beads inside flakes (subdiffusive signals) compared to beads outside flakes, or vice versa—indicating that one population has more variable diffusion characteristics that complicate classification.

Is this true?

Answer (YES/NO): NO